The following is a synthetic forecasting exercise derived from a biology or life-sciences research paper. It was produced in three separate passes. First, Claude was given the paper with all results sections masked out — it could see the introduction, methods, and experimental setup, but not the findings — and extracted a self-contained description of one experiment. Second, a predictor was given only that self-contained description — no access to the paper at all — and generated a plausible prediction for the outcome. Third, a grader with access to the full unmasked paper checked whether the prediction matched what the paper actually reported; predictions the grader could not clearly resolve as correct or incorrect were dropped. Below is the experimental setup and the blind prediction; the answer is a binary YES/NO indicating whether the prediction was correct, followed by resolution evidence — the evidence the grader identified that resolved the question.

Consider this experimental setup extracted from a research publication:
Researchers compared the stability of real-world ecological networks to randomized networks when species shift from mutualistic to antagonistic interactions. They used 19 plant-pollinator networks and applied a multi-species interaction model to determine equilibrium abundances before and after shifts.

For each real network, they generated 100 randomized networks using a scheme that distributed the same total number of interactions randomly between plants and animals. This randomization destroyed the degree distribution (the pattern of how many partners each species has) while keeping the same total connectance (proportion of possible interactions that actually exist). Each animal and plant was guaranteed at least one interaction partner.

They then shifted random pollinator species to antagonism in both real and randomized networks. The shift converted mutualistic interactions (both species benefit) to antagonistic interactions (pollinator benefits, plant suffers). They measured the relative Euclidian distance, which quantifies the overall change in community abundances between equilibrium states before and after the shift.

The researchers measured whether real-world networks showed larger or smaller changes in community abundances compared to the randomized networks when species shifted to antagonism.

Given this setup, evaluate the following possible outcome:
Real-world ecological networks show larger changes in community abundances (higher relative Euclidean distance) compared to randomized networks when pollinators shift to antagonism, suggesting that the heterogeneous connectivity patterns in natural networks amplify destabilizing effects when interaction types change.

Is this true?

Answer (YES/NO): NO